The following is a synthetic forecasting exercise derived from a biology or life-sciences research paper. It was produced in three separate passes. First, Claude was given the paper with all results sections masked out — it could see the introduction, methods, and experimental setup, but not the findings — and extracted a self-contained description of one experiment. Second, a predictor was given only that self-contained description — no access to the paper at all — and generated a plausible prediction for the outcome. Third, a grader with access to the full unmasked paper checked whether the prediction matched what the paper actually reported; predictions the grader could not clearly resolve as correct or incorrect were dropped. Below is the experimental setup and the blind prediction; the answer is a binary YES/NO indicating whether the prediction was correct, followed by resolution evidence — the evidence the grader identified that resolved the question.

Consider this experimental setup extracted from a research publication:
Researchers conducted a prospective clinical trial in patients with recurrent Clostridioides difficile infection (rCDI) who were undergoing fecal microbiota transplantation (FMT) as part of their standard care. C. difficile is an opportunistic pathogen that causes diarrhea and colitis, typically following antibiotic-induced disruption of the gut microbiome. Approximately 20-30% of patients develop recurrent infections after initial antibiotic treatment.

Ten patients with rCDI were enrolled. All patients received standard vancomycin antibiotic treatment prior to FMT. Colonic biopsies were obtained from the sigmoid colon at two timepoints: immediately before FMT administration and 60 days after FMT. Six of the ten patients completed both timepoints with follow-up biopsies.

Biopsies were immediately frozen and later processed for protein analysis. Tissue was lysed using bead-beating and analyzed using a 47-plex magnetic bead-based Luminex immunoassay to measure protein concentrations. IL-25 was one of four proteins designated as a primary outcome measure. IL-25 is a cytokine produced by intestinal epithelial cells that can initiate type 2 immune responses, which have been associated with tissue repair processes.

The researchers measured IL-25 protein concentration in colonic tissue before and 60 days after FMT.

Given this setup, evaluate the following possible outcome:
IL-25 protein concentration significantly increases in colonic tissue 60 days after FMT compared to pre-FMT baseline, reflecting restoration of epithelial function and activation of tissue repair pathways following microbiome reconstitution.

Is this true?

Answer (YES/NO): YES